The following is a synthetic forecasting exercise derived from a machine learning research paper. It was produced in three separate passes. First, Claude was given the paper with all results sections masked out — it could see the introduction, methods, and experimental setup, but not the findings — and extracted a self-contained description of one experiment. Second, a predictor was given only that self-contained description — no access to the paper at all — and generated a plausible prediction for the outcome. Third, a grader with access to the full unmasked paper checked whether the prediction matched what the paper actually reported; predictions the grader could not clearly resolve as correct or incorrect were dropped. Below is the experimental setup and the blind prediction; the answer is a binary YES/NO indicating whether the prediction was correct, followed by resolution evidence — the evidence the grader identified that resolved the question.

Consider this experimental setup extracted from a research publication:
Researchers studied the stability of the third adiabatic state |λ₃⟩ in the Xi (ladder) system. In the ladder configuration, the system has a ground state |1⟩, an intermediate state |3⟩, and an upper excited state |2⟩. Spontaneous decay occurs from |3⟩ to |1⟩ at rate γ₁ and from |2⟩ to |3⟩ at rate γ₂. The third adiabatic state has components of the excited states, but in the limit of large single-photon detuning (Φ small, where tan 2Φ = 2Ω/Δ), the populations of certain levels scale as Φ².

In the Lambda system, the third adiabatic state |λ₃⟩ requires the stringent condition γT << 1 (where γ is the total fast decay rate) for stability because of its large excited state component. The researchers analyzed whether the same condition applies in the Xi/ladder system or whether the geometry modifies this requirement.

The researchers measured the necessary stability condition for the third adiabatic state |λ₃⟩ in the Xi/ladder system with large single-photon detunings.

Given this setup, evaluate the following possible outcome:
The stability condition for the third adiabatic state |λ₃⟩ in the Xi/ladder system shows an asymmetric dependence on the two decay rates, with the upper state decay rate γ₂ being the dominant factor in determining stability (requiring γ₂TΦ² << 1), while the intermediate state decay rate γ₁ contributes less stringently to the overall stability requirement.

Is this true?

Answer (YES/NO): NO